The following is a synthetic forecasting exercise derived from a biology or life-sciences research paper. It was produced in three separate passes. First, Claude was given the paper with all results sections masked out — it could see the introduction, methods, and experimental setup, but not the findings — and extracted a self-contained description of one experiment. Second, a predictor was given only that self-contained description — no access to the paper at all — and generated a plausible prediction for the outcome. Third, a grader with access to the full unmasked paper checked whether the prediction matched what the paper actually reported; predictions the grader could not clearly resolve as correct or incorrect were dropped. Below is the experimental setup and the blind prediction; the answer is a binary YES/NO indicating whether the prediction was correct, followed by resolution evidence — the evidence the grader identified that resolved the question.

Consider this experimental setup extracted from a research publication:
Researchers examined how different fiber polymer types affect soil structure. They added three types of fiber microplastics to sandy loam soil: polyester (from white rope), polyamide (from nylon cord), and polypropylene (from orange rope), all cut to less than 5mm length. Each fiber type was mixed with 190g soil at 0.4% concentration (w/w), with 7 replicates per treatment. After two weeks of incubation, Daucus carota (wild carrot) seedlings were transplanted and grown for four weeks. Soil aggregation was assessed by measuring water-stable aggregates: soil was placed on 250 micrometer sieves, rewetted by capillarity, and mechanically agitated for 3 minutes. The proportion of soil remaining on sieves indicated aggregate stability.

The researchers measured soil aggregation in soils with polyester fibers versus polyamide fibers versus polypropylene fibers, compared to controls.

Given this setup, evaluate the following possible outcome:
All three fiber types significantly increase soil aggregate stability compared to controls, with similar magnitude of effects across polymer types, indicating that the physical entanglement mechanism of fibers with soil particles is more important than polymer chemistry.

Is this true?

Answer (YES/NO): NO